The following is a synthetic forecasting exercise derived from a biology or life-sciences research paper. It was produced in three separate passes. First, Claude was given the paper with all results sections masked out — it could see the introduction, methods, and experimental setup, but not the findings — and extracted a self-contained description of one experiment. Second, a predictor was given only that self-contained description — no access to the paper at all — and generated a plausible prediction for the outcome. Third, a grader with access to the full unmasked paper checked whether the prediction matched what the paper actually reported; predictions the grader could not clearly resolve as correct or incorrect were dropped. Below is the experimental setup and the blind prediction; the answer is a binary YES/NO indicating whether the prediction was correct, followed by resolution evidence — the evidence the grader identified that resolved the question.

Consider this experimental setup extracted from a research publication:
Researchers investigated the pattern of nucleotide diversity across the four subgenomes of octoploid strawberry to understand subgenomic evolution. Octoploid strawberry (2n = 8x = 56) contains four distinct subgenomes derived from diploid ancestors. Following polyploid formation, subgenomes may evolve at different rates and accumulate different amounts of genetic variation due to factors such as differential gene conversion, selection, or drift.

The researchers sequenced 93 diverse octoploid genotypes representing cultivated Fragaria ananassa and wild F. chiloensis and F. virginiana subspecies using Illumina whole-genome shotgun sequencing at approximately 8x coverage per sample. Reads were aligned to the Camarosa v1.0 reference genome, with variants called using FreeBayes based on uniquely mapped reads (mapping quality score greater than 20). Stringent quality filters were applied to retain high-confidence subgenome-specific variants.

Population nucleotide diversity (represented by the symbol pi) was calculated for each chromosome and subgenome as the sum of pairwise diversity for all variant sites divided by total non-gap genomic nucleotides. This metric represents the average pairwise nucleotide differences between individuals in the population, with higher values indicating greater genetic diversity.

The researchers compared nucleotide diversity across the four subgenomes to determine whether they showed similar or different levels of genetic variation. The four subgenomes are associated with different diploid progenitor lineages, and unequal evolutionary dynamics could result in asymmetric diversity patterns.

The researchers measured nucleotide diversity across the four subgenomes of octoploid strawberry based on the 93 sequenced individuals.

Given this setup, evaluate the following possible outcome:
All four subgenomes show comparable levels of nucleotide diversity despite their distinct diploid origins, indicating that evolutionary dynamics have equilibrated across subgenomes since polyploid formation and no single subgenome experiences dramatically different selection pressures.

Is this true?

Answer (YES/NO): NO